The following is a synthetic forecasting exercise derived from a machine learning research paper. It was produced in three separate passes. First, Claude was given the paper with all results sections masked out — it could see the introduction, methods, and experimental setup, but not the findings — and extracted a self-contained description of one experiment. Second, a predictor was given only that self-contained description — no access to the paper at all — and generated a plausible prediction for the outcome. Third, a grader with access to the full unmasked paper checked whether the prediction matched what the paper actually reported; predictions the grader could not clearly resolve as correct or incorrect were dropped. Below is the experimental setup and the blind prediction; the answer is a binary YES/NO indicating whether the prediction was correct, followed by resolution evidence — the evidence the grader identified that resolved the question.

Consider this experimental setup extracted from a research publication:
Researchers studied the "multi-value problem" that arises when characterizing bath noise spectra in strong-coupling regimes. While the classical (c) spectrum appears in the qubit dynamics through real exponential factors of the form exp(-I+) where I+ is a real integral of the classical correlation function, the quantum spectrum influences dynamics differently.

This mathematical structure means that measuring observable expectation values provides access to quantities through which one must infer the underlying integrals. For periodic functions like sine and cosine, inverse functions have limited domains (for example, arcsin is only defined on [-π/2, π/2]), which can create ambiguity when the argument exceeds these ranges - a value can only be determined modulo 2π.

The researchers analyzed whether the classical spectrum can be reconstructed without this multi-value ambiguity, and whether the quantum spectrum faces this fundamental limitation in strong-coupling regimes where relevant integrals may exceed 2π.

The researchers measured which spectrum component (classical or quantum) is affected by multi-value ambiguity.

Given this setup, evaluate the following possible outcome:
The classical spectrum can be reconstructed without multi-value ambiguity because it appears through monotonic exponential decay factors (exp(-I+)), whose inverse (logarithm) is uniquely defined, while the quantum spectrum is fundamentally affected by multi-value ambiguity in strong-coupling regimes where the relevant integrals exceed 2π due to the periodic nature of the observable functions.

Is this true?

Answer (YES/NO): YES